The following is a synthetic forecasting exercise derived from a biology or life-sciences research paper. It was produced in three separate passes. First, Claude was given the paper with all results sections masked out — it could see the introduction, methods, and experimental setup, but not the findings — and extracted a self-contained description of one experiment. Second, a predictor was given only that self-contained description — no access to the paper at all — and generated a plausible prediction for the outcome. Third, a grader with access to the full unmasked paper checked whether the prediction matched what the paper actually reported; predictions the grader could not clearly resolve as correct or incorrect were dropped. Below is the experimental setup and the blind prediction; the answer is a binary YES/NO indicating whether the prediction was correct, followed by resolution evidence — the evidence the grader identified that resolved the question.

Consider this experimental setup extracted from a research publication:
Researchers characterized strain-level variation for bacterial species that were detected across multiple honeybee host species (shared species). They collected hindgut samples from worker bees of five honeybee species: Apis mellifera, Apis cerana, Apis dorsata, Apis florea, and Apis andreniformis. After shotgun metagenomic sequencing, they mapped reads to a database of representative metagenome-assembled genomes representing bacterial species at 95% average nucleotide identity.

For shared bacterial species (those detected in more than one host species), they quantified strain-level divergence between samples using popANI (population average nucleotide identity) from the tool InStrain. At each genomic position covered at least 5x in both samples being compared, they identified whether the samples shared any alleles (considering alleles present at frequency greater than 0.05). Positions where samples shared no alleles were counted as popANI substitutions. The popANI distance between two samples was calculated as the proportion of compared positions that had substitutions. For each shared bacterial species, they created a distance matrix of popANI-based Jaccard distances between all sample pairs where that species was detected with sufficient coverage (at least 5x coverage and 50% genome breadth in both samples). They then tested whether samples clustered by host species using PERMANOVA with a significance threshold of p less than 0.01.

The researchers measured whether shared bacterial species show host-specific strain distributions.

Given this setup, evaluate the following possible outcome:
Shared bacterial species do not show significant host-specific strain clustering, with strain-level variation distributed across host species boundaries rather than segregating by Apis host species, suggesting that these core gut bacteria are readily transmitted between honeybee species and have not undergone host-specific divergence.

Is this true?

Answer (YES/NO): NO